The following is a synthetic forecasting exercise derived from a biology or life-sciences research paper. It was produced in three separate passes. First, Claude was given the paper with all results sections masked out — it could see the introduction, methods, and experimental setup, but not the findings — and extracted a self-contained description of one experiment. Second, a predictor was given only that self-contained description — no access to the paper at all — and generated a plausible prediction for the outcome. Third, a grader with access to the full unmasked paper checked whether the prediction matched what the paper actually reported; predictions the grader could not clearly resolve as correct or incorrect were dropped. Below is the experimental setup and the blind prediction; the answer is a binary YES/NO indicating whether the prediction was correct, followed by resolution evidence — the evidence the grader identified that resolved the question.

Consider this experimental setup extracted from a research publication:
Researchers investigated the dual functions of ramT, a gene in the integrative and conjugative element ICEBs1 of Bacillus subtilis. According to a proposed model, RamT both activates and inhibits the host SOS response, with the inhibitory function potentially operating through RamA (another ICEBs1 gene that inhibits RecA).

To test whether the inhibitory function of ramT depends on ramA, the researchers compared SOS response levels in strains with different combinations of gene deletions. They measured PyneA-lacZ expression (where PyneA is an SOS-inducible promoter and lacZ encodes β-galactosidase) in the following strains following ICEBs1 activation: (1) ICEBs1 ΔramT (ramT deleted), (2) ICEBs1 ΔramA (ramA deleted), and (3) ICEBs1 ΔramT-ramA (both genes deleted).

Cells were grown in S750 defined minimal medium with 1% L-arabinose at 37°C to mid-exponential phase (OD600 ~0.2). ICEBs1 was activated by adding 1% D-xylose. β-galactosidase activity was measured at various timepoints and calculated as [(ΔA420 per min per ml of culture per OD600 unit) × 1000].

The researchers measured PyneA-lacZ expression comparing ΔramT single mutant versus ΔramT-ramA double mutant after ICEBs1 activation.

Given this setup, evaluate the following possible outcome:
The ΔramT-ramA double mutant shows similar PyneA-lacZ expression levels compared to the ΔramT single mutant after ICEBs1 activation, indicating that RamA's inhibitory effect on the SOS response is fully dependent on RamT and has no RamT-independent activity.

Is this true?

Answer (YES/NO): YES